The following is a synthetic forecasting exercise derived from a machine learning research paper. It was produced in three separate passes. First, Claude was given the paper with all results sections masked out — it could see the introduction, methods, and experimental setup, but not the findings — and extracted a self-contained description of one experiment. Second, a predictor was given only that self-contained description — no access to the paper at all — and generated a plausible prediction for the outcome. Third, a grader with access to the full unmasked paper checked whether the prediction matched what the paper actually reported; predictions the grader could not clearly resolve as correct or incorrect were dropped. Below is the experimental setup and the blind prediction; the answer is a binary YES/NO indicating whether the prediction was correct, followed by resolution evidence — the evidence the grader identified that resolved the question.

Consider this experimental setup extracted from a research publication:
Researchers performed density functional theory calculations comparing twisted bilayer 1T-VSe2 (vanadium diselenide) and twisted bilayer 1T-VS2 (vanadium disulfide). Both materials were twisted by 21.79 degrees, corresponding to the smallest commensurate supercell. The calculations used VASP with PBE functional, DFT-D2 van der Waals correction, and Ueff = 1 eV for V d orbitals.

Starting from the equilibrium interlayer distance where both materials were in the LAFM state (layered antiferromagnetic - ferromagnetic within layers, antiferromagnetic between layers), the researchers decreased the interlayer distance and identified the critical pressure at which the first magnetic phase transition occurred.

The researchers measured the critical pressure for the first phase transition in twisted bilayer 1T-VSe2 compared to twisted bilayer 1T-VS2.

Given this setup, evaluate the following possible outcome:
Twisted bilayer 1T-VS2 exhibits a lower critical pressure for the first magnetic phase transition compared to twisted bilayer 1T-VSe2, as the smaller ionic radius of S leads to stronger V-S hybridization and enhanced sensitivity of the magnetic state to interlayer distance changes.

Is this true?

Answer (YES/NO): NO